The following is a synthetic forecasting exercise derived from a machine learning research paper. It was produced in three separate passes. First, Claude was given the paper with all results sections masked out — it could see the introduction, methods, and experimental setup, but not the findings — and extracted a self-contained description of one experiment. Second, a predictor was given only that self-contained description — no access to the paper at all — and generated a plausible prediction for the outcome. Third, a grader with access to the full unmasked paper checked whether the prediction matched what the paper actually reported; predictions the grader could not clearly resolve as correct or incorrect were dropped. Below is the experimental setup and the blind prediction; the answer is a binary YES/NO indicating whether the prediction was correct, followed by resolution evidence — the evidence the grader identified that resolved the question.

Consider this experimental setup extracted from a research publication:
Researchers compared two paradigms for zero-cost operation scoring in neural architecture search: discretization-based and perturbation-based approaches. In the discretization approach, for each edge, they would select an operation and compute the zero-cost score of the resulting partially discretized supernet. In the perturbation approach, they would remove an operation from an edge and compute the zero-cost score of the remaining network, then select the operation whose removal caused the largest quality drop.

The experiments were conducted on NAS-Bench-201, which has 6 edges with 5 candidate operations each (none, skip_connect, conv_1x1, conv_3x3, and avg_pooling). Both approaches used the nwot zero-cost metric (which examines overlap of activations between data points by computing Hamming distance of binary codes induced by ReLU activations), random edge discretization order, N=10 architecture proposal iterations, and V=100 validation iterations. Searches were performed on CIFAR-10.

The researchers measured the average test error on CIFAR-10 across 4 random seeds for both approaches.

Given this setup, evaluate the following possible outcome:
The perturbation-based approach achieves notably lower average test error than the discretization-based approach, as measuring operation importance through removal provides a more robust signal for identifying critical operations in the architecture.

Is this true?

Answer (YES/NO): YES